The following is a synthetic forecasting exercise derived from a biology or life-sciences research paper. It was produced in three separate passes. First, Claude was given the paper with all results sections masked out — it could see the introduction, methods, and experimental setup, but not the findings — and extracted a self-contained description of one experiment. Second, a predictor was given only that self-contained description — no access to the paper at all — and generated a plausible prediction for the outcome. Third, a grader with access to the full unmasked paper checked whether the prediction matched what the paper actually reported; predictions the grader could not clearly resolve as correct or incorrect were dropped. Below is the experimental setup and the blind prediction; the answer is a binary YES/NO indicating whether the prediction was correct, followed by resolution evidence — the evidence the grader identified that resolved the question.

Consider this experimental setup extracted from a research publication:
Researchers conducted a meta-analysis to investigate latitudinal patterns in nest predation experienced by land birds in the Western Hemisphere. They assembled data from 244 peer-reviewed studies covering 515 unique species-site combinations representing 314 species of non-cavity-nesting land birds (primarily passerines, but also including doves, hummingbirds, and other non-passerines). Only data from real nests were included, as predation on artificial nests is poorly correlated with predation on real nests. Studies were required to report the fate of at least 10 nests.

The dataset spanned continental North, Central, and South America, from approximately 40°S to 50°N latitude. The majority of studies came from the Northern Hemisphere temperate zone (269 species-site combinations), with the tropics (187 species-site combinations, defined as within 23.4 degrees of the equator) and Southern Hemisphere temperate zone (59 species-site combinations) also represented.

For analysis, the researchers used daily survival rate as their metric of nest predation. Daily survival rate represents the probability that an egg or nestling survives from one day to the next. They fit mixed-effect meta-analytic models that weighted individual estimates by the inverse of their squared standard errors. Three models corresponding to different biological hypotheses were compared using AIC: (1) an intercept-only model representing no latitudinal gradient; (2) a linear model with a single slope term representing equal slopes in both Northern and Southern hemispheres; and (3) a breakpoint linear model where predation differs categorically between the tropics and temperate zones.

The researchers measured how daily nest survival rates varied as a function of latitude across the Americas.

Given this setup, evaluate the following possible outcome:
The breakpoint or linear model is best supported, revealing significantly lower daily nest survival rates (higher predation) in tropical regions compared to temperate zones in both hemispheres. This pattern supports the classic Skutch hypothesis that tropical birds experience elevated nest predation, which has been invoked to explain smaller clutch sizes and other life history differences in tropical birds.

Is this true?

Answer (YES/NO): NO